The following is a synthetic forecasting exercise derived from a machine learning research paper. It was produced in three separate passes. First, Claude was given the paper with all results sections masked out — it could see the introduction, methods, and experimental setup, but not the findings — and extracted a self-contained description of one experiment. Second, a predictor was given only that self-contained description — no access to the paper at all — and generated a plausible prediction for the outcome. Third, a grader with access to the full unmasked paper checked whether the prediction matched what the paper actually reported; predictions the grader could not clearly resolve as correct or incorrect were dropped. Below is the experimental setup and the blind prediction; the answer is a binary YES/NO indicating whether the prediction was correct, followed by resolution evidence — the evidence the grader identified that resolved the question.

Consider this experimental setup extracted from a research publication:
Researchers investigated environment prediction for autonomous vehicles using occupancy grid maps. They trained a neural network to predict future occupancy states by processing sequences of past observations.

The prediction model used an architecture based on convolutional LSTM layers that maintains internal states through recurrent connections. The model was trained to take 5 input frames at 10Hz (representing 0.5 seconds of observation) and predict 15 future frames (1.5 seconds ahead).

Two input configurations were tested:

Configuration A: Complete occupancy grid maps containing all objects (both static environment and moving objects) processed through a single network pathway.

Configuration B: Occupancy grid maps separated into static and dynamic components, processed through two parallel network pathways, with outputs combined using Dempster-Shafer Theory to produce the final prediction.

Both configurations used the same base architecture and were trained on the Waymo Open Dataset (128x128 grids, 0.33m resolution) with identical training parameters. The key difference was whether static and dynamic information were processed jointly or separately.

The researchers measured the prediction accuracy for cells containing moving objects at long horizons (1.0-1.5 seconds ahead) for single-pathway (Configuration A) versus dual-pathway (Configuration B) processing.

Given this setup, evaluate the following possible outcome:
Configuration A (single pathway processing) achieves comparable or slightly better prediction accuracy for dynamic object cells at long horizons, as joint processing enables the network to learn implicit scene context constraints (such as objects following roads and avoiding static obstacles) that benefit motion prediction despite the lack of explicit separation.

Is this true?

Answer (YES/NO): NO